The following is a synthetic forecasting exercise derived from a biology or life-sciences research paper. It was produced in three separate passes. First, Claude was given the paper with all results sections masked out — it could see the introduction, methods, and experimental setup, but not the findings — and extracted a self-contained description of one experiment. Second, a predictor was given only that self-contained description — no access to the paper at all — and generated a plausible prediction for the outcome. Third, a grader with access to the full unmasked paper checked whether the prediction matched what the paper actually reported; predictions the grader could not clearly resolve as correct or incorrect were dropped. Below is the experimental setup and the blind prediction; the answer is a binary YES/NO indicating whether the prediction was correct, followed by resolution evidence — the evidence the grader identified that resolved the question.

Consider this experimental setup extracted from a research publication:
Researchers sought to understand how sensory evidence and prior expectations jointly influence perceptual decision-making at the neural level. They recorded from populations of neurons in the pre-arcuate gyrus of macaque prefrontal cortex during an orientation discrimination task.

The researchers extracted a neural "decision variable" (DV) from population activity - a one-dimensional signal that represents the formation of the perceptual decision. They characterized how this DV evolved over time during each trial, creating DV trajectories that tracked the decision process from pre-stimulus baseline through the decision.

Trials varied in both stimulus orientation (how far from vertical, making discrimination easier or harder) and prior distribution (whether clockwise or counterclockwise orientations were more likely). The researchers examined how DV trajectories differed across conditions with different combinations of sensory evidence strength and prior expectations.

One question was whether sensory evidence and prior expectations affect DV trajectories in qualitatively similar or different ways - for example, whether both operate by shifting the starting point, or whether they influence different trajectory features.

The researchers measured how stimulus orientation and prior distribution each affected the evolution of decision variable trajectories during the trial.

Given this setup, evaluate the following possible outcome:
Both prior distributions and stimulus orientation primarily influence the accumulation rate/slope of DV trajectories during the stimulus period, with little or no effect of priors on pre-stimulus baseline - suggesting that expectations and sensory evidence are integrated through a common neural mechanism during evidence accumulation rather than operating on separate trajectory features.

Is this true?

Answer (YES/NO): NO